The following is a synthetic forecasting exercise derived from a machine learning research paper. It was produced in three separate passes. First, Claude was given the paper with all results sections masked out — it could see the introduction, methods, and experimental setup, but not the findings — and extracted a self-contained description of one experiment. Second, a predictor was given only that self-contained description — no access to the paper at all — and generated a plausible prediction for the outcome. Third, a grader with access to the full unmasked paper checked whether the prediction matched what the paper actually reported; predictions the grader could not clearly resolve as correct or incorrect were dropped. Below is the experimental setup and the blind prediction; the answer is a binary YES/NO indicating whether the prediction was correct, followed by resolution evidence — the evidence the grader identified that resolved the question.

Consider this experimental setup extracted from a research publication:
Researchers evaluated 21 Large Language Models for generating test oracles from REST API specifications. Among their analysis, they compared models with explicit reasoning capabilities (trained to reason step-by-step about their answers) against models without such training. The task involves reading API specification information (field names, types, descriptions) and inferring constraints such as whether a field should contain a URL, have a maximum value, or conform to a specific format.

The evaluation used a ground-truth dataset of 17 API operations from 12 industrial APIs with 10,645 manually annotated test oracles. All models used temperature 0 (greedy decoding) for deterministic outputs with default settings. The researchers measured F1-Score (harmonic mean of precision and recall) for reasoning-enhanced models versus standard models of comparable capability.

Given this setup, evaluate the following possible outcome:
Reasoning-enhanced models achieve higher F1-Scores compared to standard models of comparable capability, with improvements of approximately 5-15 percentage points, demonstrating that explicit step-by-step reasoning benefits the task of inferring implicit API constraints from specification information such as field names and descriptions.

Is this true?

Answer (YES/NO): NO